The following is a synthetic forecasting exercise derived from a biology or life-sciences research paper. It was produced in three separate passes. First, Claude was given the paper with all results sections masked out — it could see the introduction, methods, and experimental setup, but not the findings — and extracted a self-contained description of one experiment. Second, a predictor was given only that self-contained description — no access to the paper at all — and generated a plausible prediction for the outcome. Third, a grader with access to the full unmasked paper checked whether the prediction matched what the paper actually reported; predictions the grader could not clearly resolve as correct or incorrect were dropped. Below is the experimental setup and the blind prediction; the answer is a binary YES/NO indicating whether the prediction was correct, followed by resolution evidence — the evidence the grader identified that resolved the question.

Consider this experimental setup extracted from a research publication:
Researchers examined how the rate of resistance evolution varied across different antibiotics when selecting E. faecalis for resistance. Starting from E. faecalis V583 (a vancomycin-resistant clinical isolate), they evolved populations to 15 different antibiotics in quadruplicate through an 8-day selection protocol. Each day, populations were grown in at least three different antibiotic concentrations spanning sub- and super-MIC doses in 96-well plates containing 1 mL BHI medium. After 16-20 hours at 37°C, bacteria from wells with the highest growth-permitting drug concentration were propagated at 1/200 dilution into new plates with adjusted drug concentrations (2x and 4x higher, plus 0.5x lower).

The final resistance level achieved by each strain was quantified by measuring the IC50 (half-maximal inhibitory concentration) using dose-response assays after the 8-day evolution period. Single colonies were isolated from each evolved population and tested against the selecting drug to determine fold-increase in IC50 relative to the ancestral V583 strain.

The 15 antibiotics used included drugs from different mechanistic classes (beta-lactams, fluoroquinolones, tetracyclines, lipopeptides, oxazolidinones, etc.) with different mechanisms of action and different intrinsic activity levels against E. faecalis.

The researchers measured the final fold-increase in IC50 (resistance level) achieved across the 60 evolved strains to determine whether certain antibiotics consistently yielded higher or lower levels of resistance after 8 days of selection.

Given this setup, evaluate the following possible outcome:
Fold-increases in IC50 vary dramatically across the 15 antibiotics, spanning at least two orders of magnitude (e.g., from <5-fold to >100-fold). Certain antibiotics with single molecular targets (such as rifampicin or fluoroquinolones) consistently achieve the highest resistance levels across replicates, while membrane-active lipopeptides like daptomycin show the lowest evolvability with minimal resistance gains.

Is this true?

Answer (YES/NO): NO